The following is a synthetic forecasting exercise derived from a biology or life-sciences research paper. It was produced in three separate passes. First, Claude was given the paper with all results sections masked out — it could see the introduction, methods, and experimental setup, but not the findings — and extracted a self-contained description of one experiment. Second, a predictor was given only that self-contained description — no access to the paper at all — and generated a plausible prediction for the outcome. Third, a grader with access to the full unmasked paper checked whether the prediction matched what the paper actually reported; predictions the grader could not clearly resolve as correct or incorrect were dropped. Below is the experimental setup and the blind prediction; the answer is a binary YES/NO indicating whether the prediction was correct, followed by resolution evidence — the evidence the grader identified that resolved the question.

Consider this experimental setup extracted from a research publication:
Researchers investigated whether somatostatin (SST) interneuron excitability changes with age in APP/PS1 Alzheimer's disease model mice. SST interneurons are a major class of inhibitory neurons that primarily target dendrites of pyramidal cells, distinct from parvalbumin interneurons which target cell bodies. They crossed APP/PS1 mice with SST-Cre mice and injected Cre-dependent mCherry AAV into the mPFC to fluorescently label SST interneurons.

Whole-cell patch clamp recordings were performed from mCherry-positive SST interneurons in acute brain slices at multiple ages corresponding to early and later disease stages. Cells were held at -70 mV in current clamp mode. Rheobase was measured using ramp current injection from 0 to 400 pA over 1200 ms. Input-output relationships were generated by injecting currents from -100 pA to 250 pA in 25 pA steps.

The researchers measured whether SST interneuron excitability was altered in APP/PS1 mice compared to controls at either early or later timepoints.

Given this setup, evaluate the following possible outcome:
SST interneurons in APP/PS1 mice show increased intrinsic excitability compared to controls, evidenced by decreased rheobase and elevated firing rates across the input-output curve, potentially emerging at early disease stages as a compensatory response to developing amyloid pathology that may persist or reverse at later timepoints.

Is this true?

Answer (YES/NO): NO